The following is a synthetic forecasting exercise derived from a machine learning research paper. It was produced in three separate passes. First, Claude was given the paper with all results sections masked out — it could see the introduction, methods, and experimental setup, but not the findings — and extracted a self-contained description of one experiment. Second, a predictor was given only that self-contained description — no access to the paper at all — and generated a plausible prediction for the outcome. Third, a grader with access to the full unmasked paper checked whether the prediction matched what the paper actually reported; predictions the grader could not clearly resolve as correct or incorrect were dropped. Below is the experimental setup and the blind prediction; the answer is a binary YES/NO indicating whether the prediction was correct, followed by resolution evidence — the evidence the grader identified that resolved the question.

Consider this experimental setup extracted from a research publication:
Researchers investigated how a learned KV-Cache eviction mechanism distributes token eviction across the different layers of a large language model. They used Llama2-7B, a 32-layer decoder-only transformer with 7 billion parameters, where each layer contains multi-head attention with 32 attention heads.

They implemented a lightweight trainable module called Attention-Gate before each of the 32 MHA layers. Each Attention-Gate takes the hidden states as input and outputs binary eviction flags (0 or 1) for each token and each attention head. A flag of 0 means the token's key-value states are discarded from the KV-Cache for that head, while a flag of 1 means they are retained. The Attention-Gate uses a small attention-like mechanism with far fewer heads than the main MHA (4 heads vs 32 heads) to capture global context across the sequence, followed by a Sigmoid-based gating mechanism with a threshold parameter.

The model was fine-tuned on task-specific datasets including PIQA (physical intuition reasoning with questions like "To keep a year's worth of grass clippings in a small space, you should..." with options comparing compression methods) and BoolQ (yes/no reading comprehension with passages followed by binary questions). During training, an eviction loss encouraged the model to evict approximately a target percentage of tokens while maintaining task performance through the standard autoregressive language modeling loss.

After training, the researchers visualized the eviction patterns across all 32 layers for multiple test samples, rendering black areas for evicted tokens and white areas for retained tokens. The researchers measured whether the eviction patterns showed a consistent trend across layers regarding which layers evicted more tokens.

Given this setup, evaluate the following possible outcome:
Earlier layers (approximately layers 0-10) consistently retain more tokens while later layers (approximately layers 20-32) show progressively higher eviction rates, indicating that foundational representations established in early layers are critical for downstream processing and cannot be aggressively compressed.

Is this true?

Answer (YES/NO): NO